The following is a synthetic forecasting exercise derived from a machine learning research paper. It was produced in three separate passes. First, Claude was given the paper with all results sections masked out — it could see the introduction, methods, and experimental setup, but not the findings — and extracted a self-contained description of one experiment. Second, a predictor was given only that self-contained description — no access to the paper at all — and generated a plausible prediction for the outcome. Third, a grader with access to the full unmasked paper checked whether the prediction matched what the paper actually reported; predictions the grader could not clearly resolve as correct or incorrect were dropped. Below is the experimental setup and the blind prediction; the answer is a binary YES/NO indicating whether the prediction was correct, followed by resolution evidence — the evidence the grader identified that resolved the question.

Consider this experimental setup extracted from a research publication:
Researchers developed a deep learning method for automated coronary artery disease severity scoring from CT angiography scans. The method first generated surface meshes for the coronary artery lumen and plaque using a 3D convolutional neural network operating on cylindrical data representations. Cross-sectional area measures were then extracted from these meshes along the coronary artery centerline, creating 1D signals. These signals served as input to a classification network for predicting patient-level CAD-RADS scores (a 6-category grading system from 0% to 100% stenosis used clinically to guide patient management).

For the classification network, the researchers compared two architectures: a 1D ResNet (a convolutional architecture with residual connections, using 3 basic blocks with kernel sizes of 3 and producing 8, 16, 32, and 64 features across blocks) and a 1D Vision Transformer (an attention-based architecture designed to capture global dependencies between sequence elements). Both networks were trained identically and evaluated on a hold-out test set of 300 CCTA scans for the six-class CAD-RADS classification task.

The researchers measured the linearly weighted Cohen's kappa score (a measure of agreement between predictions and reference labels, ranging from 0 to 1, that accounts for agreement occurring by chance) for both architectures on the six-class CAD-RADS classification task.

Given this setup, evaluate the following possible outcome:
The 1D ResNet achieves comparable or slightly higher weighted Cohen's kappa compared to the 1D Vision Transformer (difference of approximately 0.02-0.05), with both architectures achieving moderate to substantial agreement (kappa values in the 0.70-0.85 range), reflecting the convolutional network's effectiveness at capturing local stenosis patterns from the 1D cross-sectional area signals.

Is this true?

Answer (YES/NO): NO